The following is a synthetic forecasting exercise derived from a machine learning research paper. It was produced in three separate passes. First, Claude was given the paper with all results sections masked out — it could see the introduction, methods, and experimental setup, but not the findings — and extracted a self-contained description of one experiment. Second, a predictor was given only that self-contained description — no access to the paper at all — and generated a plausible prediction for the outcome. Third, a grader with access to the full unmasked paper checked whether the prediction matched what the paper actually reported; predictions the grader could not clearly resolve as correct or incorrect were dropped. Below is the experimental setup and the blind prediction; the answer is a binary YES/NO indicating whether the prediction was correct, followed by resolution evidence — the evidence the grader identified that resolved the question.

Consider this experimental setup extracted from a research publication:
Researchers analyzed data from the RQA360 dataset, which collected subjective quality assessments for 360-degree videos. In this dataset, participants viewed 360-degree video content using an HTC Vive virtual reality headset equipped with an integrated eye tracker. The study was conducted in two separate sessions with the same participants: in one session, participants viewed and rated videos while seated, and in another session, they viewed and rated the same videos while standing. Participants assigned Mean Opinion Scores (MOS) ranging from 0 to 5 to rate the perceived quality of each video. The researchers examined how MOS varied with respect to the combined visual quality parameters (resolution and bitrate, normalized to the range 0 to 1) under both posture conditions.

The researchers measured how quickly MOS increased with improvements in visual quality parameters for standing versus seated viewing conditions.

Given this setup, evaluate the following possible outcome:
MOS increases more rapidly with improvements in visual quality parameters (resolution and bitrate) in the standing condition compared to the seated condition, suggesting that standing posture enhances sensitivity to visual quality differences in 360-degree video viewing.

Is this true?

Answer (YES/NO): YES